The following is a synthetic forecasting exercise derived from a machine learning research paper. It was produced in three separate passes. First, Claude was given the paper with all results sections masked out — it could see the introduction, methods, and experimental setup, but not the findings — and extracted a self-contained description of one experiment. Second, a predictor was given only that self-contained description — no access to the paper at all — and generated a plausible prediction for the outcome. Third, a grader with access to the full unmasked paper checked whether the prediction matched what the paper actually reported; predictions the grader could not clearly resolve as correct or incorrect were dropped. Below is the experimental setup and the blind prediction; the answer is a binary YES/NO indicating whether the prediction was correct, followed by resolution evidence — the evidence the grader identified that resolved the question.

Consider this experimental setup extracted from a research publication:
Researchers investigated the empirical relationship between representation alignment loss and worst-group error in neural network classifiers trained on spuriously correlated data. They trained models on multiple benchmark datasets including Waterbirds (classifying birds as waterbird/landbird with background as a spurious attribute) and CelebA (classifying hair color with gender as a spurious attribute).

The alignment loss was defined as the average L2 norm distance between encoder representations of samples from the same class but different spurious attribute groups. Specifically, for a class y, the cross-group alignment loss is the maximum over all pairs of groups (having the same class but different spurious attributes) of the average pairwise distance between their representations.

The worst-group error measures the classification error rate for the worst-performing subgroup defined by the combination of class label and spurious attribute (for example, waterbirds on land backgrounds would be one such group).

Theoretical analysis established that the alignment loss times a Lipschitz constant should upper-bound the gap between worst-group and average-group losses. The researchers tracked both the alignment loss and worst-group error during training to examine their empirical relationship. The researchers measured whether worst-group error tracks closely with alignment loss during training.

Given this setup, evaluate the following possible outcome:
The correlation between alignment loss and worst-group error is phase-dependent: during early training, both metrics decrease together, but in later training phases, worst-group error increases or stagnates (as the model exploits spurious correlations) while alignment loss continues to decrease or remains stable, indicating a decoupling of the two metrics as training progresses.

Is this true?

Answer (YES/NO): NO